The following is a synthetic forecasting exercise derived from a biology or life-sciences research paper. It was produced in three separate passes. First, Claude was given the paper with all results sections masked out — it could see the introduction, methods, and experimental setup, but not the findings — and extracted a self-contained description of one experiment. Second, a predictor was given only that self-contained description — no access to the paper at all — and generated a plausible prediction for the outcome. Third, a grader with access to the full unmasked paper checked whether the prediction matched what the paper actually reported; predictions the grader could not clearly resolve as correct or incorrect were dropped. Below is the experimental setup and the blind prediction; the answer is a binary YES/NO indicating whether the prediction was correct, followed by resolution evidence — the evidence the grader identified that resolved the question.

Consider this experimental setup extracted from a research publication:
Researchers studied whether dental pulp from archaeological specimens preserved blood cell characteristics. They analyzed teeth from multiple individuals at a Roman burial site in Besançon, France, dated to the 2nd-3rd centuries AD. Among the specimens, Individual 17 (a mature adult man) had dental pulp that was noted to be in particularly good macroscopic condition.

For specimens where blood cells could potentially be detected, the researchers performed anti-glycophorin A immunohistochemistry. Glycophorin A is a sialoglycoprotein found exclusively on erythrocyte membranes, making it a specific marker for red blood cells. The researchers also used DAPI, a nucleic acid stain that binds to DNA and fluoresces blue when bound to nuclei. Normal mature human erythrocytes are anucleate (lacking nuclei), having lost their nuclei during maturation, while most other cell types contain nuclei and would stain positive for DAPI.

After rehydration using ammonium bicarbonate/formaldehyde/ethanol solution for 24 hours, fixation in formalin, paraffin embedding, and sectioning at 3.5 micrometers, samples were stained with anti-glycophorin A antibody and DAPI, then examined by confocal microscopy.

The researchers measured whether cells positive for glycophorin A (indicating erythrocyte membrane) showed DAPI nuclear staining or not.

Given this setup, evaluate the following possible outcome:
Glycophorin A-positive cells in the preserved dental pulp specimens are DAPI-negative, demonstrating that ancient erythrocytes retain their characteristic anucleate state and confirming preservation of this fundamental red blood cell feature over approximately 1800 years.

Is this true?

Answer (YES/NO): NO